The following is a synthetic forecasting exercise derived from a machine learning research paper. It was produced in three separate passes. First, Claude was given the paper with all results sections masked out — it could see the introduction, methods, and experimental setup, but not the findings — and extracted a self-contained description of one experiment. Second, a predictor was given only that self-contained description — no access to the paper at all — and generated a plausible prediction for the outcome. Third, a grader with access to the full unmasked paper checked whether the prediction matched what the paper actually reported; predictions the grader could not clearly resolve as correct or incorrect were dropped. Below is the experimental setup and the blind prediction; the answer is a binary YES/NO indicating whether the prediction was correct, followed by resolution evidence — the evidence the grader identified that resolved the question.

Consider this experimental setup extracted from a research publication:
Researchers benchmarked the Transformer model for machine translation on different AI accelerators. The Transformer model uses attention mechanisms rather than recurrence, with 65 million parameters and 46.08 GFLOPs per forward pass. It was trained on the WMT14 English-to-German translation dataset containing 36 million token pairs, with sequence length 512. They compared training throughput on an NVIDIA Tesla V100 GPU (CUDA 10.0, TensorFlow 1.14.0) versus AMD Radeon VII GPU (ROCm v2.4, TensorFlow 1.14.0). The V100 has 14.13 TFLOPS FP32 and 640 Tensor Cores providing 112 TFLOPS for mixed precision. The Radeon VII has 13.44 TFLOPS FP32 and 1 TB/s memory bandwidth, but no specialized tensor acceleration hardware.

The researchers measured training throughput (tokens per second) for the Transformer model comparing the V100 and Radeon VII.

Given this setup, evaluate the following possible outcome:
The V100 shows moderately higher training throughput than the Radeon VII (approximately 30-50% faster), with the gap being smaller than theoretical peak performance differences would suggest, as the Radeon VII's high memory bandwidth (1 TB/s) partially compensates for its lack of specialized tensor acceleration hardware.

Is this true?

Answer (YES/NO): NO